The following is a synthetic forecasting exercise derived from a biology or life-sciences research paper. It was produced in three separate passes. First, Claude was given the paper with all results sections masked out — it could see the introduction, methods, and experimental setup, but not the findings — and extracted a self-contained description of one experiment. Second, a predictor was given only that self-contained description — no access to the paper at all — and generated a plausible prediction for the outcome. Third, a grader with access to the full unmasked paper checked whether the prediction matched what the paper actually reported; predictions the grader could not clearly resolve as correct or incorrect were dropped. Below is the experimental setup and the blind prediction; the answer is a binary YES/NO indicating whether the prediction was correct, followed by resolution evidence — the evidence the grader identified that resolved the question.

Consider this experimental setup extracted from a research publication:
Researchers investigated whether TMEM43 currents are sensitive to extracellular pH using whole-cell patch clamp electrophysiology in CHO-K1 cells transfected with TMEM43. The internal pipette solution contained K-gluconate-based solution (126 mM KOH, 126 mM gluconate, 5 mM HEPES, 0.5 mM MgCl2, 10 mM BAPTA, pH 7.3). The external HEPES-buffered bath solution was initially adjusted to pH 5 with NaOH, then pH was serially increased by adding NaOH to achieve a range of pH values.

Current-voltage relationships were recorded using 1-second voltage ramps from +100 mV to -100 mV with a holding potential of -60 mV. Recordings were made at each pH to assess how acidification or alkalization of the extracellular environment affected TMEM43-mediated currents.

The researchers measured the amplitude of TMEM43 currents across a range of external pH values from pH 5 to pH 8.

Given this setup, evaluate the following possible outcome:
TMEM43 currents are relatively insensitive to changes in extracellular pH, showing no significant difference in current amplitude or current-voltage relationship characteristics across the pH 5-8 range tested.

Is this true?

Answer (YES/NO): NO